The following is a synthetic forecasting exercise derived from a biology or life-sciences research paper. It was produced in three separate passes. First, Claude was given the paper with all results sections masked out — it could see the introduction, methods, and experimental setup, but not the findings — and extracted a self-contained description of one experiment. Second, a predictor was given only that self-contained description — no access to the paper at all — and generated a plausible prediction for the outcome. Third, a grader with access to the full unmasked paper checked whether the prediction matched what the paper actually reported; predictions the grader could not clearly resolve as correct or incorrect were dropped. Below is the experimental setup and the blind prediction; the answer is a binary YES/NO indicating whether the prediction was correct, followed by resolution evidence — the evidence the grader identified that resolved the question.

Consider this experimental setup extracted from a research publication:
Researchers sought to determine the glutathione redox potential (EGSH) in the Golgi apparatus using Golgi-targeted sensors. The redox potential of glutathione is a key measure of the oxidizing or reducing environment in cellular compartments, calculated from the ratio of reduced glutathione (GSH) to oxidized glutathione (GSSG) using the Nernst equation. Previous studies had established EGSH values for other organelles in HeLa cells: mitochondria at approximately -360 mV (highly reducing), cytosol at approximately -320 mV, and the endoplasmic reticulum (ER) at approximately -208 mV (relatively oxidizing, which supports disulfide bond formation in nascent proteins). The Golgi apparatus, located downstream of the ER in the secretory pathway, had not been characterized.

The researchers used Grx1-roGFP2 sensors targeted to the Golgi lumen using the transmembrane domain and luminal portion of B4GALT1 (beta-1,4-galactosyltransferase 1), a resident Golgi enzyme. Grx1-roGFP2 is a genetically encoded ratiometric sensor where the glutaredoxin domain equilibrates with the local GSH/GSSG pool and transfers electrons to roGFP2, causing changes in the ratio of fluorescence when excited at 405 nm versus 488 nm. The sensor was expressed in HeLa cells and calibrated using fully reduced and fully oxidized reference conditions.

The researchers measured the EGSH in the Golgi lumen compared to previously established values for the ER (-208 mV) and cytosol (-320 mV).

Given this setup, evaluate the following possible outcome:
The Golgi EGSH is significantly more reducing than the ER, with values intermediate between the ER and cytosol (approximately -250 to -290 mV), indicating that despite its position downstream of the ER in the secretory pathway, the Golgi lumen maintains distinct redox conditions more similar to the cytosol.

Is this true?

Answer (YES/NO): NO